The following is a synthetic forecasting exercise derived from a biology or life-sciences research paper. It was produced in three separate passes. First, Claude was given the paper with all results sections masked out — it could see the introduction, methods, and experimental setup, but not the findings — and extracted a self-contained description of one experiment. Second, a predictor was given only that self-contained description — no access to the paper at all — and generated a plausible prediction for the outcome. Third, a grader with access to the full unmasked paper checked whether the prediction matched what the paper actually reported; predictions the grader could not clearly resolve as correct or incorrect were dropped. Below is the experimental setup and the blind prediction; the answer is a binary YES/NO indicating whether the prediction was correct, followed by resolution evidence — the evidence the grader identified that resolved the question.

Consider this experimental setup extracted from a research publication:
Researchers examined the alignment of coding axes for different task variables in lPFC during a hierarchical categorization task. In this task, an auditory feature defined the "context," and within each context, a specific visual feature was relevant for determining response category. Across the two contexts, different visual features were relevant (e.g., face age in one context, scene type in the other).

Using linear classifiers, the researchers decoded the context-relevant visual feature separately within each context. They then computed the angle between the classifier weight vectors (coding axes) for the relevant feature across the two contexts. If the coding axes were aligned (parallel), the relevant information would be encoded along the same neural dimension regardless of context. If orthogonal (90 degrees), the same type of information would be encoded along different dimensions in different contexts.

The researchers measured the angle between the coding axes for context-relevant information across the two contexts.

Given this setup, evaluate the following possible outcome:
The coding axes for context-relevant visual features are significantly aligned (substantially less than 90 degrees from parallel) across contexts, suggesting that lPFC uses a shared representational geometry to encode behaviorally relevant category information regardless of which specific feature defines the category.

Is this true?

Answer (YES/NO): NO